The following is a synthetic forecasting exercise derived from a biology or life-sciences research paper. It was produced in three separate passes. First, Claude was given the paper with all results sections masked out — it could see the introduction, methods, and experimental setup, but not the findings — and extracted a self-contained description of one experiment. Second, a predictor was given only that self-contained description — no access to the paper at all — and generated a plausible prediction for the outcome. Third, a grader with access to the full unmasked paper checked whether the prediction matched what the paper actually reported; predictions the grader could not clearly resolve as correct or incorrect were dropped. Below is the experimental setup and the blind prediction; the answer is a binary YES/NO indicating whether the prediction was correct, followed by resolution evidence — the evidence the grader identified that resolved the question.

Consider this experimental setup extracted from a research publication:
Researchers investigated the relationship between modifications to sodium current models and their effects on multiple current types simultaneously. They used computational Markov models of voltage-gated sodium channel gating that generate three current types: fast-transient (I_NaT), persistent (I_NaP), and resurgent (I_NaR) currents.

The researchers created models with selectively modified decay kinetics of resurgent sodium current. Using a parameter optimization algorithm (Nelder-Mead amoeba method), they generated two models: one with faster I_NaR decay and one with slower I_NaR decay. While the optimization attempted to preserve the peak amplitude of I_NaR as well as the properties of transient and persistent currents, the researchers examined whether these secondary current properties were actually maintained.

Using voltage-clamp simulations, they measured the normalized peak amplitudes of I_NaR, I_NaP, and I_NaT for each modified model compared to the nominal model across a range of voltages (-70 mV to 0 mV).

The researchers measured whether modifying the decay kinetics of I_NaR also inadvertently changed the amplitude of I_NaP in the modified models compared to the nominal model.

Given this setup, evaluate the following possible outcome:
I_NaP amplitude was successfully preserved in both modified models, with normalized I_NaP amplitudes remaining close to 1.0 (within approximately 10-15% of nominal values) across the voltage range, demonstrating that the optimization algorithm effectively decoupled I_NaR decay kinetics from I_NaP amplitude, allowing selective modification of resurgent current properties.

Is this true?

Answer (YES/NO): NO